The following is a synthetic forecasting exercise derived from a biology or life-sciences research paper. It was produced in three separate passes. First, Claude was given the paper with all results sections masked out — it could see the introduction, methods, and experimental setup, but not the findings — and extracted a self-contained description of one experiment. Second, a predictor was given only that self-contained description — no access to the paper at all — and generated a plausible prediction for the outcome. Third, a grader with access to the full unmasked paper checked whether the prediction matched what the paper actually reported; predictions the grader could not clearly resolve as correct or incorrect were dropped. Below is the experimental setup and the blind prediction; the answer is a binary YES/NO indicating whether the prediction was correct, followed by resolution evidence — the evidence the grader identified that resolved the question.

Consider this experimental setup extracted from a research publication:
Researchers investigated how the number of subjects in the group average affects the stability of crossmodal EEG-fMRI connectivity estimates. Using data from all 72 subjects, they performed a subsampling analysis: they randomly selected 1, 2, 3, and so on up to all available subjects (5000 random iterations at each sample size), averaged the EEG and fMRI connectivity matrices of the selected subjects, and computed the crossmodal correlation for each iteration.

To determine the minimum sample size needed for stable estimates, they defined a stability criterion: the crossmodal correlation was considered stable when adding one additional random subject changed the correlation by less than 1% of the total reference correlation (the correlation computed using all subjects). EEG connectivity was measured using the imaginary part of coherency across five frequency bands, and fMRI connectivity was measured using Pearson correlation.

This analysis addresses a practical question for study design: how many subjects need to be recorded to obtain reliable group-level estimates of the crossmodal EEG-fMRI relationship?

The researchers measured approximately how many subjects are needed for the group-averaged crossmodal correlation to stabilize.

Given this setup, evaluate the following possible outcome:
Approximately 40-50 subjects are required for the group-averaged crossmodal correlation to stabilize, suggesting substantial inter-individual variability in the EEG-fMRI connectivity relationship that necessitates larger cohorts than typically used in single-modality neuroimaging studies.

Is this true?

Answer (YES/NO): NO